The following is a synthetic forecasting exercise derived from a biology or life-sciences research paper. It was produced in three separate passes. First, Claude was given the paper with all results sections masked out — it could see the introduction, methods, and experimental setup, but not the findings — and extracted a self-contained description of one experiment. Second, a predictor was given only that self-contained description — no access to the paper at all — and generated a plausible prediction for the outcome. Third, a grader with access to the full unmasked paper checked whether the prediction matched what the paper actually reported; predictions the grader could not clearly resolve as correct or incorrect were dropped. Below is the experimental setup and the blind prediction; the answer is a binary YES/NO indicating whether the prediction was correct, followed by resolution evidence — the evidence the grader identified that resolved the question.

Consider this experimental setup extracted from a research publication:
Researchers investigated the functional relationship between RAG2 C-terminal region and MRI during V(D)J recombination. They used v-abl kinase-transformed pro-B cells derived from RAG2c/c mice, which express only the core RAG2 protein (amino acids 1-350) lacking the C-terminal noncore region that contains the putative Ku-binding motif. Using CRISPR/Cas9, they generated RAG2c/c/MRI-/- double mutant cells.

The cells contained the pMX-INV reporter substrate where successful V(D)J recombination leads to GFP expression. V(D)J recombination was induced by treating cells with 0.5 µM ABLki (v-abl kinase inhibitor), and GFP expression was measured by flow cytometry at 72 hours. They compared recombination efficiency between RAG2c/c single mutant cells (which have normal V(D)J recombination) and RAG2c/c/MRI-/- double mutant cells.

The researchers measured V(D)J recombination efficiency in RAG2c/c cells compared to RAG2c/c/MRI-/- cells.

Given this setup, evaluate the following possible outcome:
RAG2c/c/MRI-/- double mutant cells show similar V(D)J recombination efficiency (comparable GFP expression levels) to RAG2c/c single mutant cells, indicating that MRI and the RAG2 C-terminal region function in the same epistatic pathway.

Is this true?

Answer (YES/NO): YES